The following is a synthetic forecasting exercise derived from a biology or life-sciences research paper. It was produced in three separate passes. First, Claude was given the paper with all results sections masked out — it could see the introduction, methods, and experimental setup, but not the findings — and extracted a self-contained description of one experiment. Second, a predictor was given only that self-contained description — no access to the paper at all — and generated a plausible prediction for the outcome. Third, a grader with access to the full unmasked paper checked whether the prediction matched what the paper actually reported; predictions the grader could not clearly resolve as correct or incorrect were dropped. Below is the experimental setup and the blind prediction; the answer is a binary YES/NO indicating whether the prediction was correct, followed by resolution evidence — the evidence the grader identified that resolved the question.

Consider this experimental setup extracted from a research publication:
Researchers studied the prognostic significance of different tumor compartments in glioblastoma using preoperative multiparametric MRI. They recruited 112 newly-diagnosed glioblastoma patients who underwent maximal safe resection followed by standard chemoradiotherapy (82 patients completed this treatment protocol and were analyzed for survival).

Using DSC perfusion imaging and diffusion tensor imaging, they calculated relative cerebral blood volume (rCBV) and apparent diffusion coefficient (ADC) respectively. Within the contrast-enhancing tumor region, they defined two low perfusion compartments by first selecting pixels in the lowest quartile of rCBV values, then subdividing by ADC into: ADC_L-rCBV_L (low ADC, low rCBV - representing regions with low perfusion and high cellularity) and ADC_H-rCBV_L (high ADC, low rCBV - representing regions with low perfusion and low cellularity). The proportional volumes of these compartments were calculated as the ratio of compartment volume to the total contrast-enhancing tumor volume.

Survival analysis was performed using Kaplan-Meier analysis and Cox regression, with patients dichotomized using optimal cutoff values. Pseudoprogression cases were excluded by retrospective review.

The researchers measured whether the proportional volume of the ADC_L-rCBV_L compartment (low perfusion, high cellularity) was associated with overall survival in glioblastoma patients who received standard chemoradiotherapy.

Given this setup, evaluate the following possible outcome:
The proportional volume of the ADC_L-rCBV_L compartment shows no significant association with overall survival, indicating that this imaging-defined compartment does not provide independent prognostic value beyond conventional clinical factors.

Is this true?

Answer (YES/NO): YES